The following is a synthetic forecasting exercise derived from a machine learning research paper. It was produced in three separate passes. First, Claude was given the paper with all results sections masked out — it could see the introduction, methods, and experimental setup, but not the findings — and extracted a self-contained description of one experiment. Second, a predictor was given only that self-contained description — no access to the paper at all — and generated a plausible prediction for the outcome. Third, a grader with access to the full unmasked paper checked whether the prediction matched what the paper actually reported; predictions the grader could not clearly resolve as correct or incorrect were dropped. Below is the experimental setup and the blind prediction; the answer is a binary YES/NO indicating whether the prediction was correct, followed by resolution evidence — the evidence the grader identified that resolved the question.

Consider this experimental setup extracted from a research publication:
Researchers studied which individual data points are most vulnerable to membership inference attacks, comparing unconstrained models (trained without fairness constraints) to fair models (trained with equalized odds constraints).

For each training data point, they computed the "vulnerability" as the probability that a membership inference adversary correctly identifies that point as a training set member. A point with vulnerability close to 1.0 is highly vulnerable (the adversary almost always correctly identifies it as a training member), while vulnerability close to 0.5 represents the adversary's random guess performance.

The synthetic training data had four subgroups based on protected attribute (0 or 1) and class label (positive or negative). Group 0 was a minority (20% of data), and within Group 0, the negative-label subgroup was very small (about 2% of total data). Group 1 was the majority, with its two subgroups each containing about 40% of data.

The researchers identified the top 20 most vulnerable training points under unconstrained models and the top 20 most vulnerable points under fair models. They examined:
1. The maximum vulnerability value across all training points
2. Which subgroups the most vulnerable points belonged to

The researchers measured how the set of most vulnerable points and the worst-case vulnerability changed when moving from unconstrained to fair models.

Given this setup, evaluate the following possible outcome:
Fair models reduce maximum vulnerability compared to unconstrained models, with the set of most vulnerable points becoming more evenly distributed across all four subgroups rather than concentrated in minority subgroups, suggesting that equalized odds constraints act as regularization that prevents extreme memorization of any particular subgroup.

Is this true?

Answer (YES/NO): NO